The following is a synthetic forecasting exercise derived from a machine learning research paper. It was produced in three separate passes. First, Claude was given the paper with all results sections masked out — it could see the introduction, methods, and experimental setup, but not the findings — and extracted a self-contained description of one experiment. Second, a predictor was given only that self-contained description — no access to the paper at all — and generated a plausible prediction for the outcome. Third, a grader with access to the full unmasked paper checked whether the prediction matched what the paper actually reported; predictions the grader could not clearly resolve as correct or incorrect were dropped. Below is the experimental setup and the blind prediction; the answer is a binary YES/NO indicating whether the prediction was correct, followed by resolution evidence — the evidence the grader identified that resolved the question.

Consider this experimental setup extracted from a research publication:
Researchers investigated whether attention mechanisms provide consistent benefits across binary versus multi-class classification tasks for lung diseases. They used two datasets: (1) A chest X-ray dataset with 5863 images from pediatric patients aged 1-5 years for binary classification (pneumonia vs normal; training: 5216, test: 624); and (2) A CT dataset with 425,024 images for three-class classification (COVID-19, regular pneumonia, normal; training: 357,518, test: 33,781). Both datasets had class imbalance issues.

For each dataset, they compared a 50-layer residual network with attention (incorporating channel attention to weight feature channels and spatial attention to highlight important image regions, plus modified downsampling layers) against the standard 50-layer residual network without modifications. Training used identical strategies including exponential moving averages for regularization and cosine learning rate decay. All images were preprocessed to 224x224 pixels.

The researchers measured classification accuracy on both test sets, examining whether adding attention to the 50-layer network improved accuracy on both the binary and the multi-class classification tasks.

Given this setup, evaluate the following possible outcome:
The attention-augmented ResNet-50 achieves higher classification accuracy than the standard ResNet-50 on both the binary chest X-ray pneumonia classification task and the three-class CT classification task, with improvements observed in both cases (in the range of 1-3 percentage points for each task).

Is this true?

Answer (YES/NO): NO